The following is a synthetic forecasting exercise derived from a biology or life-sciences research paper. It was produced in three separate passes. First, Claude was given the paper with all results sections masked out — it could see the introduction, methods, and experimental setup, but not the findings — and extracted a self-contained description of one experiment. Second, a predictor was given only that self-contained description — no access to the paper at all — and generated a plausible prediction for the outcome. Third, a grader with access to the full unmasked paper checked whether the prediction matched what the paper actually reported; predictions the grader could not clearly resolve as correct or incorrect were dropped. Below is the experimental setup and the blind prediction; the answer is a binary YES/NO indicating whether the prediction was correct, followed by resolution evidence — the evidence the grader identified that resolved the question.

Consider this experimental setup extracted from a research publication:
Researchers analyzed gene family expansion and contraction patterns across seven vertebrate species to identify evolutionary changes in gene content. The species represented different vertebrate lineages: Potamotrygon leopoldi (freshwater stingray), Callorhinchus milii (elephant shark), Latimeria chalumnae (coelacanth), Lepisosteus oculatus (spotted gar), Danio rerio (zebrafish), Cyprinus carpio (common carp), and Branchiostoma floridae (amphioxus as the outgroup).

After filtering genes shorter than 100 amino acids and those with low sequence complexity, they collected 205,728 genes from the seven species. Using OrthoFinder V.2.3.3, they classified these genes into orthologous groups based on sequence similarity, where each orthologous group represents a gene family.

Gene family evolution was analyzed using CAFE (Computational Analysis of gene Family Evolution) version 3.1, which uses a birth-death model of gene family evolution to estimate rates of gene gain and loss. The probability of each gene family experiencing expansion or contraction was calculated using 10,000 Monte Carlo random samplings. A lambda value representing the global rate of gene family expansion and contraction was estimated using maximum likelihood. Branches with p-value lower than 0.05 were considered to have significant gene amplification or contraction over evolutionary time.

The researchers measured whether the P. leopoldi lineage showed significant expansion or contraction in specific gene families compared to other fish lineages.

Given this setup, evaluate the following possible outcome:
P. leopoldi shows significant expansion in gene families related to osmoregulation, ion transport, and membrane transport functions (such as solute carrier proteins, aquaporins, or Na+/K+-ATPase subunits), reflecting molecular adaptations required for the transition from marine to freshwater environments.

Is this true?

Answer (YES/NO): NO